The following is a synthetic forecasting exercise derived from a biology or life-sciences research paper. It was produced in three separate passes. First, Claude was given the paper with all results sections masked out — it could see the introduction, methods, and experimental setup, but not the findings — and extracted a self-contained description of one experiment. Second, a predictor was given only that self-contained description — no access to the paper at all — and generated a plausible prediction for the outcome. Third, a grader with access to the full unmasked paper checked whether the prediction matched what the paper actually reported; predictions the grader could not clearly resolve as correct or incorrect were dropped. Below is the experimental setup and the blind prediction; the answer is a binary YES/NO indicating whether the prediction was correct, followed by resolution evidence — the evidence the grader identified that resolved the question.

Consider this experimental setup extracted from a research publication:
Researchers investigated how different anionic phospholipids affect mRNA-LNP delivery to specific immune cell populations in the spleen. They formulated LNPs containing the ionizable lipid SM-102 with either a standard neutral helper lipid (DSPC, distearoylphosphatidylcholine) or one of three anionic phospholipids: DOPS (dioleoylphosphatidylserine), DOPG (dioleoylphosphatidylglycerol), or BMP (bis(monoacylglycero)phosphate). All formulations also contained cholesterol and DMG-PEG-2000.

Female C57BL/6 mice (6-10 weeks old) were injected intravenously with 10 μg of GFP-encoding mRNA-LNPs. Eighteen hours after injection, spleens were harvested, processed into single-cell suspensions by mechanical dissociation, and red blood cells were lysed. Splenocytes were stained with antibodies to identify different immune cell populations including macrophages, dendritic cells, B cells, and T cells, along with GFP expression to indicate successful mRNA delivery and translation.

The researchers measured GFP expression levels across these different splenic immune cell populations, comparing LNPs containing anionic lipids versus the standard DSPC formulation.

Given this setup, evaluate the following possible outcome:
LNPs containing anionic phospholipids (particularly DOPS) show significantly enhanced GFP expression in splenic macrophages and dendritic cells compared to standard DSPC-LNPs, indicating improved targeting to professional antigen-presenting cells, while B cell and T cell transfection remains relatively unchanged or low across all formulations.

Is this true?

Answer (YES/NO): NO